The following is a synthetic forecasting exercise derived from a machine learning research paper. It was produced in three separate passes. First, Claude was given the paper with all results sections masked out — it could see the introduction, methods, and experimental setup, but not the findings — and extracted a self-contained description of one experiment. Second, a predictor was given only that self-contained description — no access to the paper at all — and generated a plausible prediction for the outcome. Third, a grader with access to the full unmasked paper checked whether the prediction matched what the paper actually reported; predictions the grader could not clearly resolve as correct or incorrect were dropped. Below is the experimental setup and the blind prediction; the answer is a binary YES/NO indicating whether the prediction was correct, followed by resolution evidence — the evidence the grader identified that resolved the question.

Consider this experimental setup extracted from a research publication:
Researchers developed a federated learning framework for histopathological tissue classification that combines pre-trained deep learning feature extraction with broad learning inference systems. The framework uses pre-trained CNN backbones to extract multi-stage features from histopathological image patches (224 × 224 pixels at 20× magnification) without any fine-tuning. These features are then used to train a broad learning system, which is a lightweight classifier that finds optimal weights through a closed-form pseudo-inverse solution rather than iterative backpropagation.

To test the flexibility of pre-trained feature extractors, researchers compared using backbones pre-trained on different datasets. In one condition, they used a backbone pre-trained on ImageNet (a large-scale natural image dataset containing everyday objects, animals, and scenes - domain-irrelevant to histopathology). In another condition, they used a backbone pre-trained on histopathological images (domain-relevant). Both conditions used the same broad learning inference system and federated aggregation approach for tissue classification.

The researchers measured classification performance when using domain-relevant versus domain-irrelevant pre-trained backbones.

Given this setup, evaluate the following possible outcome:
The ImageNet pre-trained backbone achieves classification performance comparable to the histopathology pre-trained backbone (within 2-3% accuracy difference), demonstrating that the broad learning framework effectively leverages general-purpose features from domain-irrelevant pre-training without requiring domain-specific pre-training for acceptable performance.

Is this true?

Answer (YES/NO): NO